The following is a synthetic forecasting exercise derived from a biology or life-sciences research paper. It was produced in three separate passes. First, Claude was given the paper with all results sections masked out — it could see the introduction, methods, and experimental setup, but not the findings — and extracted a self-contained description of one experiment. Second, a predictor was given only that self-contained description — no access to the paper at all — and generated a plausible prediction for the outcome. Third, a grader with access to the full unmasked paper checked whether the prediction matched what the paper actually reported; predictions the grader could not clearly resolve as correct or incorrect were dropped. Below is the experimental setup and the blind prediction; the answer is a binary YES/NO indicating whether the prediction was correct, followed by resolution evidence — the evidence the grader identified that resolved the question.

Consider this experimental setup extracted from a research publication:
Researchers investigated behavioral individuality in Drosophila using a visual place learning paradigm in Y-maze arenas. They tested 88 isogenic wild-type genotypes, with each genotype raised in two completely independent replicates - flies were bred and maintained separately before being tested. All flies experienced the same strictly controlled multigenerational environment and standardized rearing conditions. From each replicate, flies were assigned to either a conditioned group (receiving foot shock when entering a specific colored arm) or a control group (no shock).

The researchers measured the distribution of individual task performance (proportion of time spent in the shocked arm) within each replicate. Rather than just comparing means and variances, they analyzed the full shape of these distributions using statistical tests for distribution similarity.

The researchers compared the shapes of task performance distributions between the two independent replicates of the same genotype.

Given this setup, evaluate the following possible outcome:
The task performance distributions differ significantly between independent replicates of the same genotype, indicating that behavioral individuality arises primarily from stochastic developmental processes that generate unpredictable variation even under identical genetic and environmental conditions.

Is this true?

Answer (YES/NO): NO